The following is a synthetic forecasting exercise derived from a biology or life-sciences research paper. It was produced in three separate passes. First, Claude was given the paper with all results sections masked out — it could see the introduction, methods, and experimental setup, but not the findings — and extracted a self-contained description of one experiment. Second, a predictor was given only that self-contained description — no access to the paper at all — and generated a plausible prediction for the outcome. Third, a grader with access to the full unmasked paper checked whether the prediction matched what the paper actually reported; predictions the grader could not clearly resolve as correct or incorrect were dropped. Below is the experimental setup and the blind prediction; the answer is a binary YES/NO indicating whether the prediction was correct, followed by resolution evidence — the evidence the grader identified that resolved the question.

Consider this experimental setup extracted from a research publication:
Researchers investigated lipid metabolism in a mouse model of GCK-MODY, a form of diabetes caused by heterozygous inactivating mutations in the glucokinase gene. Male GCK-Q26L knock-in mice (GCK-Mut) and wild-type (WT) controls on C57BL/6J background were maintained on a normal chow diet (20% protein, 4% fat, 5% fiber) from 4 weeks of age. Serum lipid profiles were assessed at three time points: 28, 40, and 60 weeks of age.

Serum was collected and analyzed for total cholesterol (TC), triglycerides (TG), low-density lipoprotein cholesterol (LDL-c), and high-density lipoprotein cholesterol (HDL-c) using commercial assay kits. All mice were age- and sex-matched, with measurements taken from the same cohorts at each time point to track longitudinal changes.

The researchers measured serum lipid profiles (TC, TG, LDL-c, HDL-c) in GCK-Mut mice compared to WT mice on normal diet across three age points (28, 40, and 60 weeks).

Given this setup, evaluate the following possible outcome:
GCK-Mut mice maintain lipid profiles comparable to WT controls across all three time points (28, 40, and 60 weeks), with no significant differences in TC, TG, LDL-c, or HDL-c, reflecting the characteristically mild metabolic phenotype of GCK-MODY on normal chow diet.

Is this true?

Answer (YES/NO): NO